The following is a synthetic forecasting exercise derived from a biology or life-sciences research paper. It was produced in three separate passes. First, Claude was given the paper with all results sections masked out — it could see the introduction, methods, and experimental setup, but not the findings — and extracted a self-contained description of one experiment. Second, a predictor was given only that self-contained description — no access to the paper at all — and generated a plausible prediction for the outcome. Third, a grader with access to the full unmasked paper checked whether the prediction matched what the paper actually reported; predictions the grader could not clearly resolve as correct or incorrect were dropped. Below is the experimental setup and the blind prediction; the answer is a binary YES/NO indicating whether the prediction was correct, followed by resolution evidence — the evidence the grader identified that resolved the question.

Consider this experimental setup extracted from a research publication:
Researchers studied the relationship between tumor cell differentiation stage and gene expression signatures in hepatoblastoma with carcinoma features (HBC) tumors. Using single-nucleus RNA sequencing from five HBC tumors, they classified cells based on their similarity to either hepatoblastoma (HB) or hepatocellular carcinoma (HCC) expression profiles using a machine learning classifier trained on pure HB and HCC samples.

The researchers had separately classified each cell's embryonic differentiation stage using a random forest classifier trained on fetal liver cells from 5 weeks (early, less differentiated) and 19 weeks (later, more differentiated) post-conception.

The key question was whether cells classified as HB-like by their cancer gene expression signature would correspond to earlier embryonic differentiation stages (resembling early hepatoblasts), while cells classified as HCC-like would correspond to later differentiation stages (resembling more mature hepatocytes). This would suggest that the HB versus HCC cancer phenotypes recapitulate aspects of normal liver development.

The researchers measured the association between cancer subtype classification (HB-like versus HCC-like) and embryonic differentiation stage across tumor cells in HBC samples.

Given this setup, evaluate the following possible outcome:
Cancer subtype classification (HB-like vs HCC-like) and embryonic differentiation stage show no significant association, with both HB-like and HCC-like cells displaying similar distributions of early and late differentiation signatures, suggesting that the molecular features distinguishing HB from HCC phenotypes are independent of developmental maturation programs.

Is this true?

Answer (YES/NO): NO